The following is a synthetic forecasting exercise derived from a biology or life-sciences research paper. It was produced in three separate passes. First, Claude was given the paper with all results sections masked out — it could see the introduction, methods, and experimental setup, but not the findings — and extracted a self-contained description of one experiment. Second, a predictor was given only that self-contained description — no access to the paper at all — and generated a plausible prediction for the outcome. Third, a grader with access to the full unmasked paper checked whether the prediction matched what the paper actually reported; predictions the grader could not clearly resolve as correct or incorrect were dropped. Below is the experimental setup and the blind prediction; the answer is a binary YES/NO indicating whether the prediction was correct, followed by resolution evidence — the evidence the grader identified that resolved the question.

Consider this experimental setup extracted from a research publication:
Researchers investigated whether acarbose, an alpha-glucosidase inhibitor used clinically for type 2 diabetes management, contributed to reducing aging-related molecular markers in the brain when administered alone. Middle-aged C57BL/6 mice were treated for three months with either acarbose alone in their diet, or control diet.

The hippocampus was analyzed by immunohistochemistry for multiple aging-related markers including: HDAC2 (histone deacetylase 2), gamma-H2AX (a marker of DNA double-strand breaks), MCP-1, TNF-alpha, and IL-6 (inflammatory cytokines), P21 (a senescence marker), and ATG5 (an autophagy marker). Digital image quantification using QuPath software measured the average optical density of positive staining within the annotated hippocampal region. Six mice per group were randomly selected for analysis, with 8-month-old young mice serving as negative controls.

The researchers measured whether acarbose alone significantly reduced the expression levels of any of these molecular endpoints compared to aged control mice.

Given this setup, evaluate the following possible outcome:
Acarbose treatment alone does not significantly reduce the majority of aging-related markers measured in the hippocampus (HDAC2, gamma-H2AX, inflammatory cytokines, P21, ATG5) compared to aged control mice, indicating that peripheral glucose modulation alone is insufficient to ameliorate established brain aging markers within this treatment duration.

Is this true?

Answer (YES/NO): YES